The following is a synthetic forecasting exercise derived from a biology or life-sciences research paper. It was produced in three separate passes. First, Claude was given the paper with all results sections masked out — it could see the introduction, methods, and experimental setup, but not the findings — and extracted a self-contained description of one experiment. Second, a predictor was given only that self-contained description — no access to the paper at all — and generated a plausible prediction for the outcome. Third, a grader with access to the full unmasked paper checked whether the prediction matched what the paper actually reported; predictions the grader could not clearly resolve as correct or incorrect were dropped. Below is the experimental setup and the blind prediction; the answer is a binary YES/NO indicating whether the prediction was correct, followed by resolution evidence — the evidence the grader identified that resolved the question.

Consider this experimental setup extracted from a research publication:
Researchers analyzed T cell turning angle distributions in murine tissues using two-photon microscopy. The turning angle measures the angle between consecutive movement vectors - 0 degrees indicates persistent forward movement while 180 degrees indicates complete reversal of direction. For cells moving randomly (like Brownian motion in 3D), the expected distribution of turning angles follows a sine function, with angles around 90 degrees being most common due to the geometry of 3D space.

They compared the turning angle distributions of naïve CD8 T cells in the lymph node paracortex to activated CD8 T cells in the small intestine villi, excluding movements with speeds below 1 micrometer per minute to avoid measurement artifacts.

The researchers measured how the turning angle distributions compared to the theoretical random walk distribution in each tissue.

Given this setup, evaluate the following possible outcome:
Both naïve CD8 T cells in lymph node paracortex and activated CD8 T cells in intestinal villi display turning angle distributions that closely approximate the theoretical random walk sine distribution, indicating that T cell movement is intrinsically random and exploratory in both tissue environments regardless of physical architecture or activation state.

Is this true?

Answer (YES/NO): NO